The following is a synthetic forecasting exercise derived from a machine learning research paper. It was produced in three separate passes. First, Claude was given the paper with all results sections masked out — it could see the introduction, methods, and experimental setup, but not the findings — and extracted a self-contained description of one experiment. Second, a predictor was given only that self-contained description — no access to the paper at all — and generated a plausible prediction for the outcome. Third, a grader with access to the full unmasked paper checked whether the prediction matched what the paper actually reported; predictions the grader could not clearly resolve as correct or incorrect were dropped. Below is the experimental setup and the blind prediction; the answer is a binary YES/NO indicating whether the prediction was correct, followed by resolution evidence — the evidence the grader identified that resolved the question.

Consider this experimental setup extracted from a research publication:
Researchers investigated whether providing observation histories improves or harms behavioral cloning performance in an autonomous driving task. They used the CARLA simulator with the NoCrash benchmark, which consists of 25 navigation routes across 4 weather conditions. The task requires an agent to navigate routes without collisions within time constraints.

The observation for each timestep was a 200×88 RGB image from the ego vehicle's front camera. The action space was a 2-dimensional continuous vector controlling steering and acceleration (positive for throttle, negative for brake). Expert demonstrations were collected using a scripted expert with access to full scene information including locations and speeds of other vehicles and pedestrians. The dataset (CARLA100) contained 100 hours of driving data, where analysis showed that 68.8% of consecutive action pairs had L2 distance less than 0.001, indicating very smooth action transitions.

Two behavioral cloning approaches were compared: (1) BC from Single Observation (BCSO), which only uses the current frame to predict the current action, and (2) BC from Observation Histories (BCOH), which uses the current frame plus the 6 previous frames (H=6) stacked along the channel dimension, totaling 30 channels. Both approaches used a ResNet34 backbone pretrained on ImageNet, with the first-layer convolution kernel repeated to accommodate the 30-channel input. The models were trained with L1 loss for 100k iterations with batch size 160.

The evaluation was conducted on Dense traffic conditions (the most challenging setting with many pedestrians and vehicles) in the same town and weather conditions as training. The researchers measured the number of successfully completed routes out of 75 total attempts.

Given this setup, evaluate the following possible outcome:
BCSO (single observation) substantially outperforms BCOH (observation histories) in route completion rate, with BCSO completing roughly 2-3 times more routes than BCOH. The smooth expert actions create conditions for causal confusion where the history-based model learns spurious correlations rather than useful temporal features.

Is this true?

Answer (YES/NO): NO